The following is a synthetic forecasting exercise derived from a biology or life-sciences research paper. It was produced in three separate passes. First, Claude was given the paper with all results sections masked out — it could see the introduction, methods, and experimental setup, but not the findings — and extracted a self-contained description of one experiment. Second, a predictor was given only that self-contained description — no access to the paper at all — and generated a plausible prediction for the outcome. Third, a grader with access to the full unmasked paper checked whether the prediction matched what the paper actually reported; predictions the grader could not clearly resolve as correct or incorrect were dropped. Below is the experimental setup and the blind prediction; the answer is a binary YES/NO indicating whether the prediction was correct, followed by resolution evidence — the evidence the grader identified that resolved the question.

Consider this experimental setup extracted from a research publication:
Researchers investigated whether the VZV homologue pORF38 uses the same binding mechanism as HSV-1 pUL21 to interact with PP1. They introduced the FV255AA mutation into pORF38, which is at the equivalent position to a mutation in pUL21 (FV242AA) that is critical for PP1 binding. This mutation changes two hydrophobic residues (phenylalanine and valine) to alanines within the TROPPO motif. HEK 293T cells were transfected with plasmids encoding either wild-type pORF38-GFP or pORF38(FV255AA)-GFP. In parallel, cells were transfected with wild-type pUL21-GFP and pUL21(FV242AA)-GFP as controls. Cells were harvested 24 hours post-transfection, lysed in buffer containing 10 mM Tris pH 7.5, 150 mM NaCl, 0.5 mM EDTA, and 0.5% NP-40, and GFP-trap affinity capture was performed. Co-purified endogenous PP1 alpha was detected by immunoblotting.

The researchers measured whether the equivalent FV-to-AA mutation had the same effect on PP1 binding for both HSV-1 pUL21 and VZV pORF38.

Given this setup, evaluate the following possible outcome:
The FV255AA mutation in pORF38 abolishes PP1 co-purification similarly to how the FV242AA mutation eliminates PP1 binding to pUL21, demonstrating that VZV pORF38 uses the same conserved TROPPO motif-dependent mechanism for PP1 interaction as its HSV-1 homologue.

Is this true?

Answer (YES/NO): YES